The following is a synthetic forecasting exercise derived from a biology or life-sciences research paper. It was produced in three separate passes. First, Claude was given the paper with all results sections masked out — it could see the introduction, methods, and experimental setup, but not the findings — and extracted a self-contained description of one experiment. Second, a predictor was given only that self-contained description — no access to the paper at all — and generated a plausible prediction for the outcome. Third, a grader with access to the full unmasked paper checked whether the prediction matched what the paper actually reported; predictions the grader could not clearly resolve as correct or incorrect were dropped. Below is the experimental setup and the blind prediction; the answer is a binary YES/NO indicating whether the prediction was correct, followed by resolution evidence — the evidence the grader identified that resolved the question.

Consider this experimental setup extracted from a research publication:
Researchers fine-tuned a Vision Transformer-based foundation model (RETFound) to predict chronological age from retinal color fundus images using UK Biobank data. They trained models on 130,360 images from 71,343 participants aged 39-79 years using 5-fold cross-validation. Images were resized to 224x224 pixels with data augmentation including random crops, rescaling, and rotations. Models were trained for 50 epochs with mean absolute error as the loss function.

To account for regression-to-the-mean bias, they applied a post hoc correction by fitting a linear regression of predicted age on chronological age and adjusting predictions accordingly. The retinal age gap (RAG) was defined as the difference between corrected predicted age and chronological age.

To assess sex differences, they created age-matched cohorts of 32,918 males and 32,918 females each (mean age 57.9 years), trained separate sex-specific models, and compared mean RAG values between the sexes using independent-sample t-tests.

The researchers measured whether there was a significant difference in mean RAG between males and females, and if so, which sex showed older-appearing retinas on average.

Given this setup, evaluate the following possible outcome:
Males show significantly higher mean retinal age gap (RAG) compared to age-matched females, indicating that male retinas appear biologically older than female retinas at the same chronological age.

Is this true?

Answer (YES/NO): NO